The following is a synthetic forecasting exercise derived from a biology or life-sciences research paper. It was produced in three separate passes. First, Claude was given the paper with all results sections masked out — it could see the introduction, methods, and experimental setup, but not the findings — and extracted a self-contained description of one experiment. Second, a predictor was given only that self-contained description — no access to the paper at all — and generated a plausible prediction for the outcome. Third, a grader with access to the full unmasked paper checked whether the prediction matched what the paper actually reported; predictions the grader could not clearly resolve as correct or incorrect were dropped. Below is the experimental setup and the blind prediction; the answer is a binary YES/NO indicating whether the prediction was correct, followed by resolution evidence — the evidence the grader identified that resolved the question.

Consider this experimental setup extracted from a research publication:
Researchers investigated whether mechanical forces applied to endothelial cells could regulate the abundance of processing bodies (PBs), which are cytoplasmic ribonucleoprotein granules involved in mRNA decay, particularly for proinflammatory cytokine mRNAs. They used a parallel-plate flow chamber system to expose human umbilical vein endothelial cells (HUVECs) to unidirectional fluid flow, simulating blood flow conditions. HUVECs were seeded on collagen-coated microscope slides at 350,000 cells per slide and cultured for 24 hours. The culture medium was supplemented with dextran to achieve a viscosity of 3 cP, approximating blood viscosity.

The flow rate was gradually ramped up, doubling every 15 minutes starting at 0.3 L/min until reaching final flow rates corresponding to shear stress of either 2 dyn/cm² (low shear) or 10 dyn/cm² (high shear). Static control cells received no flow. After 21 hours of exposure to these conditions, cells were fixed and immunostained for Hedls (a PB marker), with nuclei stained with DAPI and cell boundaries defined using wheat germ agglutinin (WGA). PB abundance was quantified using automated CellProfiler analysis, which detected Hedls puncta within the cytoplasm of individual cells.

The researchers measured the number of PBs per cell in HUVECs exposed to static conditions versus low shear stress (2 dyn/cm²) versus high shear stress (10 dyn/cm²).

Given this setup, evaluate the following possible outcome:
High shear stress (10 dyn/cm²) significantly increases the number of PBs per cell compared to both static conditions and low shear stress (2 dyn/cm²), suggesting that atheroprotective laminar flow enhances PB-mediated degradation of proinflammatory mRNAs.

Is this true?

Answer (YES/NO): NO